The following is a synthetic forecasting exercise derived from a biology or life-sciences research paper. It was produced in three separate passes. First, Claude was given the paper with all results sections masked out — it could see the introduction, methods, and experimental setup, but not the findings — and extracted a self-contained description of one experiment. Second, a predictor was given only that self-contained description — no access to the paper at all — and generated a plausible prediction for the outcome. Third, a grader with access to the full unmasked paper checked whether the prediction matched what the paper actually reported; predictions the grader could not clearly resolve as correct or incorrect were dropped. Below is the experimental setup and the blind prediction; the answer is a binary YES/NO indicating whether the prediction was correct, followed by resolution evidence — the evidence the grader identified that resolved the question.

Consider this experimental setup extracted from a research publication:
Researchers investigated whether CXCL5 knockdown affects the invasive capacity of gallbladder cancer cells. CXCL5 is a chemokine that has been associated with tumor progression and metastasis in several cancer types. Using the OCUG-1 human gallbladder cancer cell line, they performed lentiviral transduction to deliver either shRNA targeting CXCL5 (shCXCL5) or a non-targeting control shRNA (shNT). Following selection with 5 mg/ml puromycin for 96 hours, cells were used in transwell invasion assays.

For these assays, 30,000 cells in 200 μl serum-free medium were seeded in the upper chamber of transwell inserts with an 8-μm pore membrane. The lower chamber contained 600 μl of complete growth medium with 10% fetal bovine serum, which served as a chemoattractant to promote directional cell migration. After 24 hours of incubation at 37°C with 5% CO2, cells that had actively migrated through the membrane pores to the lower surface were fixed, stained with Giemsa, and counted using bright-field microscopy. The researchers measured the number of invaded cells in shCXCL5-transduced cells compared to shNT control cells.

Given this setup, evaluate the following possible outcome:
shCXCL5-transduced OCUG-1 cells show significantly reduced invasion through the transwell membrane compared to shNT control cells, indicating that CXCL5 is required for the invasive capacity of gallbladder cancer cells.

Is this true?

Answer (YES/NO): YES